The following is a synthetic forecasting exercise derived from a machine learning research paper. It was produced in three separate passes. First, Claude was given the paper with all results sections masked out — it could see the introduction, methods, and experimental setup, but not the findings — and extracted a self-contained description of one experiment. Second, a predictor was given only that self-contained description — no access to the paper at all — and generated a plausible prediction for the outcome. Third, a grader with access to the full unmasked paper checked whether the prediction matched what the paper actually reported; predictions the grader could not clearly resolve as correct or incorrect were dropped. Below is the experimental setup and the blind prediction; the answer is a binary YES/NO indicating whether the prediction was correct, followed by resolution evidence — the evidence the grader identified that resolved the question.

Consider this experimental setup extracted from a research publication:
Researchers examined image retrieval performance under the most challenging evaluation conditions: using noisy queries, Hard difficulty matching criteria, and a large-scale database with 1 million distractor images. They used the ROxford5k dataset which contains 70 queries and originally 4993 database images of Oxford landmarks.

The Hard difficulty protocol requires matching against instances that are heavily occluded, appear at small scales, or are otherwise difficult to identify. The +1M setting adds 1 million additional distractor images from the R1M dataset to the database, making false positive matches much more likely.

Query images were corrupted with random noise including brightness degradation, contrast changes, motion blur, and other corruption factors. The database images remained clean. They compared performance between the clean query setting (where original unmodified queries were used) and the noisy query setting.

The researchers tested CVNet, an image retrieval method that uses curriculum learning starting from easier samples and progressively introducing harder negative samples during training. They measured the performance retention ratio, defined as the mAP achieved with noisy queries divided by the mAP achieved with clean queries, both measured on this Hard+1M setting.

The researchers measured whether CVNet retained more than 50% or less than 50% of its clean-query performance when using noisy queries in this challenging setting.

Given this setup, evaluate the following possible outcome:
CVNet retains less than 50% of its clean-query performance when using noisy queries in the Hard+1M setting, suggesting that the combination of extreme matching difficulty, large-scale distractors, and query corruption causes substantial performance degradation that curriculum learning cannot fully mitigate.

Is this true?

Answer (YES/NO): NO